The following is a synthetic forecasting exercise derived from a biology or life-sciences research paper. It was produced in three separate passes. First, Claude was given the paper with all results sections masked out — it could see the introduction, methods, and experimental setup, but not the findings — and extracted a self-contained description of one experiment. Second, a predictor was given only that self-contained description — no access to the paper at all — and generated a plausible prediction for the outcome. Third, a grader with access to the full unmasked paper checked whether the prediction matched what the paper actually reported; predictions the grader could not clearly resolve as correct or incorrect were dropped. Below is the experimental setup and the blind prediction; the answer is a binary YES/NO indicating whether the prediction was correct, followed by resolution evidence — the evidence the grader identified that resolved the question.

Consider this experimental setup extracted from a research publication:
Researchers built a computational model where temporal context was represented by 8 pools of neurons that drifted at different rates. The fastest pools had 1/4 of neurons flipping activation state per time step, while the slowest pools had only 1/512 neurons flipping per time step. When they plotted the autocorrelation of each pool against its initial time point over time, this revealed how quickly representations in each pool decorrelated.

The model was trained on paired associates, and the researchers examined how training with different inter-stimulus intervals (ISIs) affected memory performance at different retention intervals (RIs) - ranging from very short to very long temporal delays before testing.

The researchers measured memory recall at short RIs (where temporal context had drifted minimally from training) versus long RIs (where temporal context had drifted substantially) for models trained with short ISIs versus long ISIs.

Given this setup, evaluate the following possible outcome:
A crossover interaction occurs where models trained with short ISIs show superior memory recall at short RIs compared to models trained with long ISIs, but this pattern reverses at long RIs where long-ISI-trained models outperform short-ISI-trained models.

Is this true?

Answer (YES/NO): YES